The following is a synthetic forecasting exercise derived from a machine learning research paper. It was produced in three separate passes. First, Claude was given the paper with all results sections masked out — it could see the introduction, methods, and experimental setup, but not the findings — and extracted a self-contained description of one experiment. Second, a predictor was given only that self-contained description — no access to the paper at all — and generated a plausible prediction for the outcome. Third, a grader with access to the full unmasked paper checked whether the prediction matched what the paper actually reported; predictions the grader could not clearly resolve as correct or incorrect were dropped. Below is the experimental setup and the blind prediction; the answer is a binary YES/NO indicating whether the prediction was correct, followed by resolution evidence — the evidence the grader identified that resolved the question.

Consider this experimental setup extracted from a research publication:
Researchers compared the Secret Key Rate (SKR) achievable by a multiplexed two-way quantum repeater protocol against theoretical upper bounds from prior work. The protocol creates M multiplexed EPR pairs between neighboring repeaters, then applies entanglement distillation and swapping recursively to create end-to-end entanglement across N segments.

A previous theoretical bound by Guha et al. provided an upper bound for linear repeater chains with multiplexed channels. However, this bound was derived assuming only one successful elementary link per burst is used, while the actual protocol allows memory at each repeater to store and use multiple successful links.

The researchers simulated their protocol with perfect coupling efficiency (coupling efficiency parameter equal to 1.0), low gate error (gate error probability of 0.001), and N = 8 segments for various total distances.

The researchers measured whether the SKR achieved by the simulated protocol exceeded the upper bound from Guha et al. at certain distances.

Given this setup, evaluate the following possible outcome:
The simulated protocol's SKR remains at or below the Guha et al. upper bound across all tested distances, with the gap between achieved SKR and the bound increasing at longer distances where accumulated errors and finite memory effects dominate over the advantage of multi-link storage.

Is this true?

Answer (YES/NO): NO